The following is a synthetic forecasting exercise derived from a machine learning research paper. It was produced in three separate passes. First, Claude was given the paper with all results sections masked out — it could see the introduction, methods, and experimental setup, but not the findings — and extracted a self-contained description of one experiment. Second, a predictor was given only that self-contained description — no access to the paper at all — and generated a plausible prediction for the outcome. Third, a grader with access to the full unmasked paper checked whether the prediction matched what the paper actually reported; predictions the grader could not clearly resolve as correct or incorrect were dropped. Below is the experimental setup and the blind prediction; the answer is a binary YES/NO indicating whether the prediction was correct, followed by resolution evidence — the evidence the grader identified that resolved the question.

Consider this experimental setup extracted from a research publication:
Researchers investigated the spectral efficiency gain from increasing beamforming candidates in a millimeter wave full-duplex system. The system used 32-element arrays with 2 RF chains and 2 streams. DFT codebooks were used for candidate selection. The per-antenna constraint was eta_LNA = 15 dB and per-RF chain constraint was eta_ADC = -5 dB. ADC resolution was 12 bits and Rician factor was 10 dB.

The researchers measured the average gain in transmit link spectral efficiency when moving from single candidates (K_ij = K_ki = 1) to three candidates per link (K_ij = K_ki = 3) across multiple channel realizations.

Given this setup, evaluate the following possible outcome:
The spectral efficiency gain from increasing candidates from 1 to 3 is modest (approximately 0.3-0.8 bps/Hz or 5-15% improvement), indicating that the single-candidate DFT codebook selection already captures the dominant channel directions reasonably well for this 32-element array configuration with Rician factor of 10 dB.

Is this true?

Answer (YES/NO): NO